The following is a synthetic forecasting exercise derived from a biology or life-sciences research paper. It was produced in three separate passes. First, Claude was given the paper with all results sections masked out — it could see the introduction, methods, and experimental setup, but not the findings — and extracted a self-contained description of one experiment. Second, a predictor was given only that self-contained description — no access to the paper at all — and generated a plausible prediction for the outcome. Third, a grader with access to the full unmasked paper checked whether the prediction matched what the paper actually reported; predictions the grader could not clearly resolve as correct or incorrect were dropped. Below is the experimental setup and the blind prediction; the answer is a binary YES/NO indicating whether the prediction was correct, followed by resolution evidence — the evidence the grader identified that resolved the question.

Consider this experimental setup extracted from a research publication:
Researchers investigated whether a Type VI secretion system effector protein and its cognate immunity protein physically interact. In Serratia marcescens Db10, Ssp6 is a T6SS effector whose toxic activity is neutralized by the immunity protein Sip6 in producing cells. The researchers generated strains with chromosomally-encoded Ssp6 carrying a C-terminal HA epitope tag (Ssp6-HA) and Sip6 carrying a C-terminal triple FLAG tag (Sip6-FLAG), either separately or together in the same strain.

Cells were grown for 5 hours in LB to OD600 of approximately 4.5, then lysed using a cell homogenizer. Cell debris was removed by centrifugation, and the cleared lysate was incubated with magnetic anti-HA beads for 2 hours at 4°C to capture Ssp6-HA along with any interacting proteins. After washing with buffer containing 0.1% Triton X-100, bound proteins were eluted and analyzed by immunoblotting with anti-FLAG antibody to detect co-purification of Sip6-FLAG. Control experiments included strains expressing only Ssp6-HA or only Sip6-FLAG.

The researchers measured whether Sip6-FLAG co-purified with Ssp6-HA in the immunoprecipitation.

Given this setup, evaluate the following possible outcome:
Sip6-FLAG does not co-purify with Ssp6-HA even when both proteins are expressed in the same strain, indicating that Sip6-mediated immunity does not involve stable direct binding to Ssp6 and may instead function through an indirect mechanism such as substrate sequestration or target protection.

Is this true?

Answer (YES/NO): NO